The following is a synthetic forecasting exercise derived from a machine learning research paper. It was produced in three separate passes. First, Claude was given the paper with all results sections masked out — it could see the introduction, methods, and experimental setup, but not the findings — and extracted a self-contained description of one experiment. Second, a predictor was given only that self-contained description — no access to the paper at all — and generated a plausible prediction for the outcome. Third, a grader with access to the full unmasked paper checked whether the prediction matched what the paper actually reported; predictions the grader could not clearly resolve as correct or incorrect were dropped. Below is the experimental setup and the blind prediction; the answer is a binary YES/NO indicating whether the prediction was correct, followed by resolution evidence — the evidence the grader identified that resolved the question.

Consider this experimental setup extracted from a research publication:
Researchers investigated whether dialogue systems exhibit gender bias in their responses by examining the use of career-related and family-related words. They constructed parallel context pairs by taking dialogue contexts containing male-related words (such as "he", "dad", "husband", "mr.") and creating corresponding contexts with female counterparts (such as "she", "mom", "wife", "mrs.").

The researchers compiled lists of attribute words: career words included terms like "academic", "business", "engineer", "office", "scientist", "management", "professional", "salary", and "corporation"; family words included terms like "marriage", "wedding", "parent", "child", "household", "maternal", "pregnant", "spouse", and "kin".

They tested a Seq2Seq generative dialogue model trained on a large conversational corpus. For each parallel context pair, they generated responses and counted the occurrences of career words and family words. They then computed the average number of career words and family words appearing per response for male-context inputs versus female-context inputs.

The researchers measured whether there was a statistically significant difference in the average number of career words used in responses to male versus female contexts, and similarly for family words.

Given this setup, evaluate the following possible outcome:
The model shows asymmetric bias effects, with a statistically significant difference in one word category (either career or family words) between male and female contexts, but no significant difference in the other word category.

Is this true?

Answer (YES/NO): YES